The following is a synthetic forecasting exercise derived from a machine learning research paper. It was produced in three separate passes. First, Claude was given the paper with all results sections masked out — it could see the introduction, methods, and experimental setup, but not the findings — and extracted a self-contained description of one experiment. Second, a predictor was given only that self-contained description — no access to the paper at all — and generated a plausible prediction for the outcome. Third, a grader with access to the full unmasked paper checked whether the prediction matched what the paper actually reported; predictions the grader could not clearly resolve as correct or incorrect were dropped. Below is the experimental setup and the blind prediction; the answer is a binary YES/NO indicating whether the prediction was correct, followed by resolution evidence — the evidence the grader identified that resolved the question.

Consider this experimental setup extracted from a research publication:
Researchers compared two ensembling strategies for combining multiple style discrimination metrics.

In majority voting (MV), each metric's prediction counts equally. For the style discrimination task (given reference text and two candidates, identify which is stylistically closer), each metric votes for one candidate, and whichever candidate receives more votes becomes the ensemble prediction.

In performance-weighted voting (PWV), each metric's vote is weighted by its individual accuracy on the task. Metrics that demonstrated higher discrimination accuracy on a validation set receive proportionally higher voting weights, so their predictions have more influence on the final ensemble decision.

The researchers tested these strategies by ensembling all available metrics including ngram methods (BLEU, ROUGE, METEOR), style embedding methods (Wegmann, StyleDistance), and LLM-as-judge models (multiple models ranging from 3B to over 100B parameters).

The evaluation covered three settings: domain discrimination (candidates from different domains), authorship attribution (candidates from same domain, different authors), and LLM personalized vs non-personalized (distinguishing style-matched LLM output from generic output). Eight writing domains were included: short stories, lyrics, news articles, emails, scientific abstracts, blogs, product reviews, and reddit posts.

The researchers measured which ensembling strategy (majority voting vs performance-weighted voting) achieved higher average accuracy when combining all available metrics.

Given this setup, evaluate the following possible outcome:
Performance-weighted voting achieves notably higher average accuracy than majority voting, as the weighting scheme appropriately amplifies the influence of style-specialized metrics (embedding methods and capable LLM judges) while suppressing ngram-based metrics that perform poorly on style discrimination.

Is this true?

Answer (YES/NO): NO